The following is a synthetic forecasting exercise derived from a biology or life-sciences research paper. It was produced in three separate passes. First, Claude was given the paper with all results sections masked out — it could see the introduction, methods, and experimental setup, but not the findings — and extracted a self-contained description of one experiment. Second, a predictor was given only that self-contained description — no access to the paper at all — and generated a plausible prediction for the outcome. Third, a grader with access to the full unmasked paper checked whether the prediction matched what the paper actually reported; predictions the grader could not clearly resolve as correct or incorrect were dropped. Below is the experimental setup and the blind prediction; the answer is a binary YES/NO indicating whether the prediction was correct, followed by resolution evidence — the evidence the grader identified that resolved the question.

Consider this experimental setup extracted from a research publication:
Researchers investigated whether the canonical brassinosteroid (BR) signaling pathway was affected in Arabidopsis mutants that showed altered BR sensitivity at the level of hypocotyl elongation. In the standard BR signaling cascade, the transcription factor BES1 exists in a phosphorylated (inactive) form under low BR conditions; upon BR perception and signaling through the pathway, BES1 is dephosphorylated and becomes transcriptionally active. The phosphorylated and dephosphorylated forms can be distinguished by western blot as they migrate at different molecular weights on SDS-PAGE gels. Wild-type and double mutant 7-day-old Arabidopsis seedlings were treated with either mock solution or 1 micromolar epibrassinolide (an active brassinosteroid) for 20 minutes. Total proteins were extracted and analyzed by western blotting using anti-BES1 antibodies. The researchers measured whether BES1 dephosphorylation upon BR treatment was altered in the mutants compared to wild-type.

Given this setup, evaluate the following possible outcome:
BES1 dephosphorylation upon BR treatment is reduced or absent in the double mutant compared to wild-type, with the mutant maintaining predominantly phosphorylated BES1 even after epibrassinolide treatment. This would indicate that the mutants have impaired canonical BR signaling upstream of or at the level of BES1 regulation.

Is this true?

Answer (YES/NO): NO